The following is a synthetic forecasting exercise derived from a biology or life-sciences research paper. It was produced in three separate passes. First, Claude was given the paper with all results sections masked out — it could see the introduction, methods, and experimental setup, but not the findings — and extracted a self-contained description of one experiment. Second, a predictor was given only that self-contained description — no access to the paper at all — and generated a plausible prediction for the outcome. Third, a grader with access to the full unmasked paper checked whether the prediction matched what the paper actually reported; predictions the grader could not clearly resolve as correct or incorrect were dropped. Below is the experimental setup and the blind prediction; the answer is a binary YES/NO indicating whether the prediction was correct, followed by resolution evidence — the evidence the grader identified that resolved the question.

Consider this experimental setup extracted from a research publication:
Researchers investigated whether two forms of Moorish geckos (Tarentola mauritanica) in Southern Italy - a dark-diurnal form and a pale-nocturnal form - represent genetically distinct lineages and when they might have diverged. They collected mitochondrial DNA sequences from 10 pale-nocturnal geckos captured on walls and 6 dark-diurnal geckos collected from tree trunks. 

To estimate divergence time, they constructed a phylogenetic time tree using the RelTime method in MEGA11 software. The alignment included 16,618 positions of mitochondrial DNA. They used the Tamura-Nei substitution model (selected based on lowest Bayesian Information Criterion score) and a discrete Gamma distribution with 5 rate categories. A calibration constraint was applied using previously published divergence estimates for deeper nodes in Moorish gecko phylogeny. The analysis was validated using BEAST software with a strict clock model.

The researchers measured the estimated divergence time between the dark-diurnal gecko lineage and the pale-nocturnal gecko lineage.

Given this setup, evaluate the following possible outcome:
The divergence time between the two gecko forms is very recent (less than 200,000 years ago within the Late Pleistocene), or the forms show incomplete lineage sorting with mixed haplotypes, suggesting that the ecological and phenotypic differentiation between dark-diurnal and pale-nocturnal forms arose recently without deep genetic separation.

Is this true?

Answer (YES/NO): NO